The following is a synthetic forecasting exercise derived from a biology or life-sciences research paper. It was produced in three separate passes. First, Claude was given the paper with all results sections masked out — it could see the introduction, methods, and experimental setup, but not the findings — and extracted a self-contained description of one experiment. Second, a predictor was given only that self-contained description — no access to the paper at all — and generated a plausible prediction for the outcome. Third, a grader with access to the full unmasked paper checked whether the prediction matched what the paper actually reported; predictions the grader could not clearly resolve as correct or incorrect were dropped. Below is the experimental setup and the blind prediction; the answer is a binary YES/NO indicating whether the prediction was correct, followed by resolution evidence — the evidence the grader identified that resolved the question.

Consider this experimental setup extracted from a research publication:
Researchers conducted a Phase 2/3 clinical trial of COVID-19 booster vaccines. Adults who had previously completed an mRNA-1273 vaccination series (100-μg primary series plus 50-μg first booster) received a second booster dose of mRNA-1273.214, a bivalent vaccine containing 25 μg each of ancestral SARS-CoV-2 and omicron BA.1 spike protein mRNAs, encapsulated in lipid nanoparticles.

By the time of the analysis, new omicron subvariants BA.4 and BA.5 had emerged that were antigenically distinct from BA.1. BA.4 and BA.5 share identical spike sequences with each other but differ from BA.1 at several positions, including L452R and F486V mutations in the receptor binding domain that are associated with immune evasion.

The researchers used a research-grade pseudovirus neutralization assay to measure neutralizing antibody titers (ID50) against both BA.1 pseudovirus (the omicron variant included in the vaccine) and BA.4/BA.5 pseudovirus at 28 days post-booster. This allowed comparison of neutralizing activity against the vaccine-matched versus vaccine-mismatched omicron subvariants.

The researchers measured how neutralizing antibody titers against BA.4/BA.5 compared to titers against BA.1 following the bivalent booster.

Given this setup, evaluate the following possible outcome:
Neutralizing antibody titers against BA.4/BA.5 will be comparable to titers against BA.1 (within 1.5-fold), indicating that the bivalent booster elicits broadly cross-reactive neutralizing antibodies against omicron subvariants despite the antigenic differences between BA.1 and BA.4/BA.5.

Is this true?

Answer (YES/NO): NO